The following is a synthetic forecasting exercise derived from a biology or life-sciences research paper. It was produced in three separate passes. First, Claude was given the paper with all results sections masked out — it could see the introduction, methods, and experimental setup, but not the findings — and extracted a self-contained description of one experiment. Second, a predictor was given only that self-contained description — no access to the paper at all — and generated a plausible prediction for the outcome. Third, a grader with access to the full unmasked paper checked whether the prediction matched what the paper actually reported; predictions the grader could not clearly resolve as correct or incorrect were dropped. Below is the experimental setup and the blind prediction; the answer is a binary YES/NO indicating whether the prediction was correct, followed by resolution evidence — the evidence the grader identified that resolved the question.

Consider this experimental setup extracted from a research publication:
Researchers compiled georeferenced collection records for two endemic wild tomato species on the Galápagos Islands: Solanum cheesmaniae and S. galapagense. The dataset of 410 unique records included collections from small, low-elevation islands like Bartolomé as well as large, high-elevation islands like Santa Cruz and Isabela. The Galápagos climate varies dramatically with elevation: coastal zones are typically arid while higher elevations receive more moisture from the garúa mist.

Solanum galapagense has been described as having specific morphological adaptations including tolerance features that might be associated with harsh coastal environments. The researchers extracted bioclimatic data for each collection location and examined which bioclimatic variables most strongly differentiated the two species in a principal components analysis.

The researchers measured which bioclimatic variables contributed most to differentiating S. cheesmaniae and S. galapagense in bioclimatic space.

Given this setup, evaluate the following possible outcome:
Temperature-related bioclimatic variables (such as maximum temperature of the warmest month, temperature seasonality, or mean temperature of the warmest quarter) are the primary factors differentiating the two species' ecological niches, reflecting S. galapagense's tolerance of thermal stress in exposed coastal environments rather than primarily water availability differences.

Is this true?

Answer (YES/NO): YES